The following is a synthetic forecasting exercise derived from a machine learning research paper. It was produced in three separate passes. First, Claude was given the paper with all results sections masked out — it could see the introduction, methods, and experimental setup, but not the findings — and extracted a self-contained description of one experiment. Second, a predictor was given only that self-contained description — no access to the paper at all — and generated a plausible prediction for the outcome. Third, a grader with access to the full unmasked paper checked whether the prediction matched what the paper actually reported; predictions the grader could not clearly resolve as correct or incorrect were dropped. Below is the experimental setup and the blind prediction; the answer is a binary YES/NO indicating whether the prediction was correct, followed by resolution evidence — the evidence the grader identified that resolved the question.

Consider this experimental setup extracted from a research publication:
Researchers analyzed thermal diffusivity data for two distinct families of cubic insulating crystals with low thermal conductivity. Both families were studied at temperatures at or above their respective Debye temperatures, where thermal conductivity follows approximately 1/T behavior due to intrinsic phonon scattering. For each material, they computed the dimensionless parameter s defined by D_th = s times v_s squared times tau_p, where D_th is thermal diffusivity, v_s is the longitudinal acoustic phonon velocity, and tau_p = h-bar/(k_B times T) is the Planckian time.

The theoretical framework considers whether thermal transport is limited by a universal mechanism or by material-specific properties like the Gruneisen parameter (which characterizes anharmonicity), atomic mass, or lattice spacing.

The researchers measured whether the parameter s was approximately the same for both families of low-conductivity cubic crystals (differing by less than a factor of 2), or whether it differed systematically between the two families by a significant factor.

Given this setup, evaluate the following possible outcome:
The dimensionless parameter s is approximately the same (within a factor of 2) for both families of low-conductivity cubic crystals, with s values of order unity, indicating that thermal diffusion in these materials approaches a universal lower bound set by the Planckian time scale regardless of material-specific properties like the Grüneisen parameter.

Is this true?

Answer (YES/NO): NO